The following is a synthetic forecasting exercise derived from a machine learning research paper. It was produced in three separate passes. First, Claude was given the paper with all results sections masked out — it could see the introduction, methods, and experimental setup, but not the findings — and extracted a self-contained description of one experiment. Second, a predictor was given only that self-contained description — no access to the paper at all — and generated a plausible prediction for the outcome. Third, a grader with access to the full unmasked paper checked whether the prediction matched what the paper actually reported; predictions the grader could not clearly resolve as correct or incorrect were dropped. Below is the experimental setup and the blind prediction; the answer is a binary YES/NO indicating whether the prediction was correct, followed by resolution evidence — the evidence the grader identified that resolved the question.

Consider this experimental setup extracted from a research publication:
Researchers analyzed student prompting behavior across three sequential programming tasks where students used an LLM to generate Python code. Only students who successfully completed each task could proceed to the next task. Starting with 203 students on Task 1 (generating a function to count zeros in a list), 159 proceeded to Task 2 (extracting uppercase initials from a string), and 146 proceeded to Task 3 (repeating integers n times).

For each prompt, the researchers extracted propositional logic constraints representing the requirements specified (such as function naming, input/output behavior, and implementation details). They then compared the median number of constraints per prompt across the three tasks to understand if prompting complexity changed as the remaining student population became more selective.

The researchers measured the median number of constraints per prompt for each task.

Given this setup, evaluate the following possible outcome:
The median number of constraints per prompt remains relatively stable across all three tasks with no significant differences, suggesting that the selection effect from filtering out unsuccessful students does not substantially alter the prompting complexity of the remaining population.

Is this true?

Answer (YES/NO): NO